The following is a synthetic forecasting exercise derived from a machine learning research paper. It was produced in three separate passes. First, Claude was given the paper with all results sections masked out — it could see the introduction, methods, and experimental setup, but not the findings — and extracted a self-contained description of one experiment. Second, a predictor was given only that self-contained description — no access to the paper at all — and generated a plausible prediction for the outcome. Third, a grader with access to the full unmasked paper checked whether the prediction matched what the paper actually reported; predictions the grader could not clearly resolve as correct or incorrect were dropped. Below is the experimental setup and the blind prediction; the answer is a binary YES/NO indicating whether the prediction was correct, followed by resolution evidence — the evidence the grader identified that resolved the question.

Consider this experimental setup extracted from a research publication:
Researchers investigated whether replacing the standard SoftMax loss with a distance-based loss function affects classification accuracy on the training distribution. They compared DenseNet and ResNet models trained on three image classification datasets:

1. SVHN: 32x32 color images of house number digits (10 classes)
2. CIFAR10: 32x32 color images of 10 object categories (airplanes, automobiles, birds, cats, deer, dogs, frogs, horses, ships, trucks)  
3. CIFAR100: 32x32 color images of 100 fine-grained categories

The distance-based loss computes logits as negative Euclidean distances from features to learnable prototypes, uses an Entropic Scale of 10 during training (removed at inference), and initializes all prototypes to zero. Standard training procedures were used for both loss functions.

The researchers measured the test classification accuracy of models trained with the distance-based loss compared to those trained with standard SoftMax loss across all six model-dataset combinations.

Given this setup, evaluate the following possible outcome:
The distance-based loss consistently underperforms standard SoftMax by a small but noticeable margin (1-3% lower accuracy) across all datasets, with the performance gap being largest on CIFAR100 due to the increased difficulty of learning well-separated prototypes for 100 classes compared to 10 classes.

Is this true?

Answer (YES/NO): NO